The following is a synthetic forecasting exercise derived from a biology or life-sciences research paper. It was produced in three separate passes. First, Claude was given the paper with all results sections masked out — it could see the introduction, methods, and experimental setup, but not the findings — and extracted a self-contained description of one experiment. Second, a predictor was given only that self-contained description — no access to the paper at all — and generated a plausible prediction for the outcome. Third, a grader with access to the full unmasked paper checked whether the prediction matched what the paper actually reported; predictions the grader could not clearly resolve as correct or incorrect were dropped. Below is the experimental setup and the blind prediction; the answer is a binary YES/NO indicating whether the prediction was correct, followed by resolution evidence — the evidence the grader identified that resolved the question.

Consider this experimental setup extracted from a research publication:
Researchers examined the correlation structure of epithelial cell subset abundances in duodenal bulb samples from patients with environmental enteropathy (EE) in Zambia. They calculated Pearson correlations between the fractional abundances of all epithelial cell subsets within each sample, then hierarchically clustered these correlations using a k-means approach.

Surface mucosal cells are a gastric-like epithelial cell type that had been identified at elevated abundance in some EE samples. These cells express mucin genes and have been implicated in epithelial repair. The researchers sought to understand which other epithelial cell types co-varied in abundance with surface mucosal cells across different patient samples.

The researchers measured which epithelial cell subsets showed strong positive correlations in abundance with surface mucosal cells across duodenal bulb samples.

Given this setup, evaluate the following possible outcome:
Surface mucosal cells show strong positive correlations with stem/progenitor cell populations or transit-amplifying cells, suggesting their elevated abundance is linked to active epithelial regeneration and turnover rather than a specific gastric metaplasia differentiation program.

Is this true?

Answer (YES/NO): YES